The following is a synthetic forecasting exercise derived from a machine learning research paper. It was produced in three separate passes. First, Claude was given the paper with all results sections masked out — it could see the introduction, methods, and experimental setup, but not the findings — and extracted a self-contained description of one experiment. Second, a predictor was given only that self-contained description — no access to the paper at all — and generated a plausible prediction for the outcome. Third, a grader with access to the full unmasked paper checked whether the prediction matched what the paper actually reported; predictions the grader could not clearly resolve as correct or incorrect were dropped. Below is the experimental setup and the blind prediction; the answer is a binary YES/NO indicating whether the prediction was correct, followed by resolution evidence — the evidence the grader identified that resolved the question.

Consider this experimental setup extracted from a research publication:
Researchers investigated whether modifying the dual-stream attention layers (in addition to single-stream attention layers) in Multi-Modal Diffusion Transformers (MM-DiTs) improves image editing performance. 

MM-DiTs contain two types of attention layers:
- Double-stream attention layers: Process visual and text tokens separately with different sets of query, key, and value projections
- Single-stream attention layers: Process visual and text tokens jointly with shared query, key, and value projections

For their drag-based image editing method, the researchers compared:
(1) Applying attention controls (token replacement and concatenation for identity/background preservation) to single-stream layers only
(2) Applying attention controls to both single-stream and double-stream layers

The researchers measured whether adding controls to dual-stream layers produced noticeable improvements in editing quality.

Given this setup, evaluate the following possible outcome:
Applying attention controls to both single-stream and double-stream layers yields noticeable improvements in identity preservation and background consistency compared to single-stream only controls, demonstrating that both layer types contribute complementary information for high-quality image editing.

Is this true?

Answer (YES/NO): NO